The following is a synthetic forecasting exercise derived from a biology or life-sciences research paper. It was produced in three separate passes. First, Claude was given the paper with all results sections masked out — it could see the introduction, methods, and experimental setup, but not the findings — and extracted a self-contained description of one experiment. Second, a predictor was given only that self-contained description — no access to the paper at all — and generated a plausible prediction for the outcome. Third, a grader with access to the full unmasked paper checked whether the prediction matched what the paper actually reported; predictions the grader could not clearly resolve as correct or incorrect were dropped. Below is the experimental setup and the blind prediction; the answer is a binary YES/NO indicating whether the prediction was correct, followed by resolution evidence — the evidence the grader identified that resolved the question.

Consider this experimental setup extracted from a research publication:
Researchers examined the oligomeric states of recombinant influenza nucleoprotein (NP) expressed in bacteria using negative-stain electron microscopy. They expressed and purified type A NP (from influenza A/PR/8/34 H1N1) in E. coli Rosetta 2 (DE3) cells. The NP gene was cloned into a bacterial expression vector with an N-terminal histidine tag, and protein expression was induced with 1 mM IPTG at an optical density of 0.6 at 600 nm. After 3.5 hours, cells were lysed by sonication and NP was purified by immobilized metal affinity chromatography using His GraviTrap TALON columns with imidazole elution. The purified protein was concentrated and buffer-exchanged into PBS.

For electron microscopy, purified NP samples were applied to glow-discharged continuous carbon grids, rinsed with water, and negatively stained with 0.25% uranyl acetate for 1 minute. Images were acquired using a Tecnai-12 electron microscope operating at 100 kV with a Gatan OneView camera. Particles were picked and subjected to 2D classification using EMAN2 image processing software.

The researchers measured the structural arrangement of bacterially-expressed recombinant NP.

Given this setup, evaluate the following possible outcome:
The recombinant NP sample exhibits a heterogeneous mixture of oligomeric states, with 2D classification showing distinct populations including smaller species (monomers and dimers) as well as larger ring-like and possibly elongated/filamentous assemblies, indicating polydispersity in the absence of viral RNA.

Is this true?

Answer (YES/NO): NO